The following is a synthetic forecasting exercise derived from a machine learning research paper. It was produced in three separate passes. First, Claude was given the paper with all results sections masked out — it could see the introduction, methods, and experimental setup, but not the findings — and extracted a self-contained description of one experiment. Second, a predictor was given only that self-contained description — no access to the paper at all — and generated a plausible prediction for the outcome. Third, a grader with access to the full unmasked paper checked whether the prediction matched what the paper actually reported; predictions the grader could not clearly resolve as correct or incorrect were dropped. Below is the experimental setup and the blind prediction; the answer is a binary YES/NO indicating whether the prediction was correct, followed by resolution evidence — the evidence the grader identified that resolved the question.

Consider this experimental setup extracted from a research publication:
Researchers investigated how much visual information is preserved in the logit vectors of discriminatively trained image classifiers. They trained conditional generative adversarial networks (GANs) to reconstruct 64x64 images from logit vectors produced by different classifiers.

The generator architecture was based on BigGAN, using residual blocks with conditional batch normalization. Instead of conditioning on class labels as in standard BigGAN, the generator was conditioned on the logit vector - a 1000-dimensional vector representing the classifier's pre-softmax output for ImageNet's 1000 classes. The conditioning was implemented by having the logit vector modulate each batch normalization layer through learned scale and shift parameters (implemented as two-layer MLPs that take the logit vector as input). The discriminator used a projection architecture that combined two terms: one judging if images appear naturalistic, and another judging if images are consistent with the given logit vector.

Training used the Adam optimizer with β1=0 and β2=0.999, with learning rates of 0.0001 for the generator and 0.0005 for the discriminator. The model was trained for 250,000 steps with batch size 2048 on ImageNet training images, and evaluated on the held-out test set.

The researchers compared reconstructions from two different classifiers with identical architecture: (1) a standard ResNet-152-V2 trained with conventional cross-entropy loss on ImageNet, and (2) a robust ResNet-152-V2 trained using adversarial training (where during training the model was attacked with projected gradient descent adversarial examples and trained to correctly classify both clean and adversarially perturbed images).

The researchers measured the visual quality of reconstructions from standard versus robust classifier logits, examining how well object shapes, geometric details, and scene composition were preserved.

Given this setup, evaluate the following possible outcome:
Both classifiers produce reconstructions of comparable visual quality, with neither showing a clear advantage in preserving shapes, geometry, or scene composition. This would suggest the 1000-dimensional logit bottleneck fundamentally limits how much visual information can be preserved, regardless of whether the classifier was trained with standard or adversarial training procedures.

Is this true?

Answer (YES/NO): NO